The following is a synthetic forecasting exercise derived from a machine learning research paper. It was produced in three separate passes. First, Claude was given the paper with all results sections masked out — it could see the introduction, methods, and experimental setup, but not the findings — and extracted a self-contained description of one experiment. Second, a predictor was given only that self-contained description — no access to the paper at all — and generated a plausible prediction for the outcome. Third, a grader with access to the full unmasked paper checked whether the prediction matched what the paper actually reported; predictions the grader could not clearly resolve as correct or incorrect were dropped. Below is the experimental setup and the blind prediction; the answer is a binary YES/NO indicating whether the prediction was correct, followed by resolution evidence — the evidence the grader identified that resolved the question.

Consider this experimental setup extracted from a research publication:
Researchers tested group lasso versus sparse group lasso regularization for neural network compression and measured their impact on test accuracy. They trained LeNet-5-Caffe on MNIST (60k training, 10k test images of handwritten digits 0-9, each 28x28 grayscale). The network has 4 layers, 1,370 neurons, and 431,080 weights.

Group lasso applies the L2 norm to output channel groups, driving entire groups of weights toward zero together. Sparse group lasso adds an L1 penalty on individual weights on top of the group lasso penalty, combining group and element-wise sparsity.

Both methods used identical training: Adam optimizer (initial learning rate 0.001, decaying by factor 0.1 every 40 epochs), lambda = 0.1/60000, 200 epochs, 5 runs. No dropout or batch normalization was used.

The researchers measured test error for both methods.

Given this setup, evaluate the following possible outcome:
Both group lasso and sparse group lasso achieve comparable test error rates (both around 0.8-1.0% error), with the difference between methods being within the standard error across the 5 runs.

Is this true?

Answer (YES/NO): NO